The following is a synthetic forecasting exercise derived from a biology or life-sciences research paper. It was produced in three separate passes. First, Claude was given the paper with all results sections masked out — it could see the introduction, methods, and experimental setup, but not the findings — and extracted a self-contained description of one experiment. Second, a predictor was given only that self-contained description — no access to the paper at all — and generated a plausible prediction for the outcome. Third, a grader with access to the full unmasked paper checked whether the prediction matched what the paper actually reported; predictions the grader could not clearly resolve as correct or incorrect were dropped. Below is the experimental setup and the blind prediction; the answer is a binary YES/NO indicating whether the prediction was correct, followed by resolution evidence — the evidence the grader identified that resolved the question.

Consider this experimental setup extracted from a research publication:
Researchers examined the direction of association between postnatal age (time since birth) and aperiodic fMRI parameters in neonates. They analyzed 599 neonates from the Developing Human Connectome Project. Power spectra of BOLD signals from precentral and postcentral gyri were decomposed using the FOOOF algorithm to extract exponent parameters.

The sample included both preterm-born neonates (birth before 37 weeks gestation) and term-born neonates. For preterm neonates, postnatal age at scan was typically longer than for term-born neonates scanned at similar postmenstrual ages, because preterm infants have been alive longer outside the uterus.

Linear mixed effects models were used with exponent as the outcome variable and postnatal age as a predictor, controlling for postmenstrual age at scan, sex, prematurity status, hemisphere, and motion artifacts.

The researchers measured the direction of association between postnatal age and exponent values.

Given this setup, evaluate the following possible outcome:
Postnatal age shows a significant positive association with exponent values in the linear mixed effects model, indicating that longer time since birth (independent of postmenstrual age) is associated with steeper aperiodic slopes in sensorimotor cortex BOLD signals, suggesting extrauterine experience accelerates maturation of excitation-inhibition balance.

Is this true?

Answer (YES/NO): NO